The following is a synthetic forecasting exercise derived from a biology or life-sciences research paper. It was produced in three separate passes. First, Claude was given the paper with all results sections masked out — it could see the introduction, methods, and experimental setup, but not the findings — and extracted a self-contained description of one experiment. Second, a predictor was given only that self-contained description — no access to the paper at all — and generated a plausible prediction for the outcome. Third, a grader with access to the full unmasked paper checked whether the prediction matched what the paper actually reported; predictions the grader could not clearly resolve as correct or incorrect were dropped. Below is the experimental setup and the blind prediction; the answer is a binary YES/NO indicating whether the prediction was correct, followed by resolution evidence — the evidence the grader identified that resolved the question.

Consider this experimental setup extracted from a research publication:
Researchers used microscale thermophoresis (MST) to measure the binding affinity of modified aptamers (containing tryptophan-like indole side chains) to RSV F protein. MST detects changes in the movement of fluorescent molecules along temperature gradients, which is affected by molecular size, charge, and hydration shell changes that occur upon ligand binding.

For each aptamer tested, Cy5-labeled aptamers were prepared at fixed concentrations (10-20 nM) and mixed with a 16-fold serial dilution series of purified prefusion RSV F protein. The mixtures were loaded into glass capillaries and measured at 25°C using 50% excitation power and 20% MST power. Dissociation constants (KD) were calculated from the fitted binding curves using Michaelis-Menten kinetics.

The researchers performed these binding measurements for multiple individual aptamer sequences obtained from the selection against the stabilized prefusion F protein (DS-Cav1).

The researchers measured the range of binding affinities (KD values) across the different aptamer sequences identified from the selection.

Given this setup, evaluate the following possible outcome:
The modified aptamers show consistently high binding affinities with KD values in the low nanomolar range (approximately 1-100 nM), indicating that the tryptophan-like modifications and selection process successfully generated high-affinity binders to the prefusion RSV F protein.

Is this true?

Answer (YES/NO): NO